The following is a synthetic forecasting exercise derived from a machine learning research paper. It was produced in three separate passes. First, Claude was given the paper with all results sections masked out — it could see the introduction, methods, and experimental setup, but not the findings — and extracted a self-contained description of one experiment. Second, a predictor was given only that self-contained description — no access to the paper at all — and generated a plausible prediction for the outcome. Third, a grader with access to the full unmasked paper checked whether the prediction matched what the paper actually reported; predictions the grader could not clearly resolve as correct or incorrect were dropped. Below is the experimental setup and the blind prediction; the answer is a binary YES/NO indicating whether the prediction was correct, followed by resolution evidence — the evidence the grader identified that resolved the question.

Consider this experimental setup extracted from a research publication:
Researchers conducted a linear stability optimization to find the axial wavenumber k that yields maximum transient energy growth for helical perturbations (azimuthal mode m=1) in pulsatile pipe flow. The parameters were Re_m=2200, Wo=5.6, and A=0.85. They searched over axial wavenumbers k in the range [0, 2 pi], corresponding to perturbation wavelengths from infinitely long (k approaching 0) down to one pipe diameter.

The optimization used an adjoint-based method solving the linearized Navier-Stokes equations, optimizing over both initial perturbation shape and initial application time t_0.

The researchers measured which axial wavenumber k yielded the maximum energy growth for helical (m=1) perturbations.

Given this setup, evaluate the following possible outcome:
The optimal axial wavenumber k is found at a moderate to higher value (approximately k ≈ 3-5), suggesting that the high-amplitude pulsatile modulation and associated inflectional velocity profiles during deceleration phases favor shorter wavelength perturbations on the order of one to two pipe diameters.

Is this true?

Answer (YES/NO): NO